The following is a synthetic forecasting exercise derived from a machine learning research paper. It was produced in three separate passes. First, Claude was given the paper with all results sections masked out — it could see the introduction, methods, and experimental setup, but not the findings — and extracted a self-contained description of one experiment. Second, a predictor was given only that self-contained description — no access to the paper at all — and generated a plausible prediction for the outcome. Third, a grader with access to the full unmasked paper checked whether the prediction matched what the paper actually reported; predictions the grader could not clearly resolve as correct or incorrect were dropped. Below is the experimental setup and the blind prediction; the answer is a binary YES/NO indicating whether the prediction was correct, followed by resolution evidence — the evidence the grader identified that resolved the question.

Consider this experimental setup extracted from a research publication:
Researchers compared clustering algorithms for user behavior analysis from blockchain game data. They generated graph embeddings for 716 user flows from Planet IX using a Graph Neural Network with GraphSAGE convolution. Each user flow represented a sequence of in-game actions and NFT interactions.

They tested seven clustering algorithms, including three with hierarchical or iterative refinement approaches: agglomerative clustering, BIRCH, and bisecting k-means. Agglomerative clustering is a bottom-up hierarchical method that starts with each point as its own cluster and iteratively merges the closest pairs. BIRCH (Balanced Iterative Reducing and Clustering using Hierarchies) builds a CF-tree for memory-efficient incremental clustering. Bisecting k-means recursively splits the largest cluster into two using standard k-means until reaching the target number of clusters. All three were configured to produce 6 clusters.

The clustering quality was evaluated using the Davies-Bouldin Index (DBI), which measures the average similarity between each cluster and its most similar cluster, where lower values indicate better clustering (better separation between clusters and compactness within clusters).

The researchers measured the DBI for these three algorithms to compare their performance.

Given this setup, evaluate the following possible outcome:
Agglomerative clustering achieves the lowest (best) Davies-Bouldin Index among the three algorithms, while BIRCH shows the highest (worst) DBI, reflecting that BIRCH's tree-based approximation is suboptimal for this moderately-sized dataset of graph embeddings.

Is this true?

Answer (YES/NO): NO